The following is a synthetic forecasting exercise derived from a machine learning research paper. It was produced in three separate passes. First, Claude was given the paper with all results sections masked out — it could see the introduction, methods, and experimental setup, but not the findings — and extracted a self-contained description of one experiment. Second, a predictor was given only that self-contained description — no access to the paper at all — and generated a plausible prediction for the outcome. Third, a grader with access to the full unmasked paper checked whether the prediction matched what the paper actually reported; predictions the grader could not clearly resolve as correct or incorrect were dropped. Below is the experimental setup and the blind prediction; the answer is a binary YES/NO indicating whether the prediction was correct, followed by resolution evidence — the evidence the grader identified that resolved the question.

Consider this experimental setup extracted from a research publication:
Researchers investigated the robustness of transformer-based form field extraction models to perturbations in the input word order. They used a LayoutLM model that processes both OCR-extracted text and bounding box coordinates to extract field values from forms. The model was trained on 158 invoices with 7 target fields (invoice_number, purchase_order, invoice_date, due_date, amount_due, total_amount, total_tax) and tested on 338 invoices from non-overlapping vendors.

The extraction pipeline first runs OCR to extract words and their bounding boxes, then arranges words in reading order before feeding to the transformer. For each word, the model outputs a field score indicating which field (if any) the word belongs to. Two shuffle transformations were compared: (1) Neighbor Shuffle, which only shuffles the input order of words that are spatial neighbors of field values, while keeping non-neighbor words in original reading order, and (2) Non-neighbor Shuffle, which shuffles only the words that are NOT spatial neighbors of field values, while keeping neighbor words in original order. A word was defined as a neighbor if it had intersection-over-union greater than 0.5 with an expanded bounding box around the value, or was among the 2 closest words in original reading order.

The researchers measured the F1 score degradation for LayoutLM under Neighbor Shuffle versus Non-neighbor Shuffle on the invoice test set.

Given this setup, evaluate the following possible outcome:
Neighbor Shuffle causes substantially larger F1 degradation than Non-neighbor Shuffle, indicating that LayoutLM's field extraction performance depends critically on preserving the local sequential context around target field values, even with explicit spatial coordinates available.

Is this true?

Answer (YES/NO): YES